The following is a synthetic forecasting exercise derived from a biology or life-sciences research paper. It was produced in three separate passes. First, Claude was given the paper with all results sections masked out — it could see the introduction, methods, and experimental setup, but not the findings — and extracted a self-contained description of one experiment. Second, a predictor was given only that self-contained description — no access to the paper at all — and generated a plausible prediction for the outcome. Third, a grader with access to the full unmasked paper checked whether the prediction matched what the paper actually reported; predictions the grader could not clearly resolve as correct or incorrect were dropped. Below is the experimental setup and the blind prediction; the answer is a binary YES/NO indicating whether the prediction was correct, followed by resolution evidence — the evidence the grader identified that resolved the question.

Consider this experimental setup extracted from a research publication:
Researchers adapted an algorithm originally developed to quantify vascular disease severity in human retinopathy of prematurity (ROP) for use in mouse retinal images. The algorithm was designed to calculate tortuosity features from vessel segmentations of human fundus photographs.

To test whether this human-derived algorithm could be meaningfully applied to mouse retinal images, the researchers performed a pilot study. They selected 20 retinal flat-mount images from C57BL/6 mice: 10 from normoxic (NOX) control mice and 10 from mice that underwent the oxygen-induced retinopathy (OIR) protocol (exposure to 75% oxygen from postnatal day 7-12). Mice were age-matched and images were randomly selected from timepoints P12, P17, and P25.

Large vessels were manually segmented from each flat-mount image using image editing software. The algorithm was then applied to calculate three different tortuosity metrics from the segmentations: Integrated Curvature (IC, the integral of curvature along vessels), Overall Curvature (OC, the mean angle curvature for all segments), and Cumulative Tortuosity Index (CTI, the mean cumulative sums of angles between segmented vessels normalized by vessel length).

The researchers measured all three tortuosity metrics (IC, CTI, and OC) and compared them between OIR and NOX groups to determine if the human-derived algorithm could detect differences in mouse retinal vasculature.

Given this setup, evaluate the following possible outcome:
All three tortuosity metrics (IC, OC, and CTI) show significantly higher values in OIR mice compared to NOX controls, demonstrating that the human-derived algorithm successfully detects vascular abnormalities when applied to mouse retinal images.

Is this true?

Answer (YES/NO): YES